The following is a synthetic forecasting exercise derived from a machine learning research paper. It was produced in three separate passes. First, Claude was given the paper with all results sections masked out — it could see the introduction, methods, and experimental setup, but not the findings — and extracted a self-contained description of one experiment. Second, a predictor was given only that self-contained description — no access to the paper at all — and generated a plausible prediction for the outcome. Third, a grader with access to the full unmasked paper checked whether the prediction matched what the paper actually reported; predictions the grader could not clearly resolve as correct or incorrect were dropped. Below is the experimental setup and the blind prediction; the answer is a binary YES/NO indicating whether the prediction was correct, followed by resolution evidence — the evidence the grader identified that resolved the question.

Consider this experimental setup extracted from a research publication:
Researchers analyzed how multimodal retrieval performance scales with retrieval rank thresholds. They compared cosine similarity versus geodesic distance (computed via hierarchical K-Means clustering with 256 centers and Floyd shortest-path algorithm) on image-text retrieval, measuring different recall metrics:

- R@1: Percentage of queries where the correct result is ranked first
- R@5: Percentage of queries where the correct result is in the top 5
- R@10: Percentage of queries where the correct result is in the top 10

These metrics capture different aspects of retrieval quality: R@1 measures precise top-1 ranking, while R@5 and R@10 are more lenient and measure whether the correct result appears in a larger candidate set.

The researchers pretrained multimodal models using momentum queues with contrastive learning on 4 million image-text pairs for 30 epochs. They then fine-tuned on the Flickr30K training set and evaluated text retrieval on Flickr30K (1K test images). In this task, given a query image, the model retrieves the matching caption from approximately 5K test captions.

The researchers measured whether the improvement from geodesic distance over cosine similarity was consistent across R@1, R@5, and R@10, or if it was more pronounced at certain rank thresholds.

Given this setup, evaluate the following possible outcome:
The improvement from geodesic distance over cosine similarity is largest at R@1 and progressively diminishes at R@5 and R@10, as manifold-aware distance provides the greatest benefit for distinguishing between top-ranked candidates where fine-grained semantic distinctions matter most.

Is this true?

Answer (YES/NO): YES